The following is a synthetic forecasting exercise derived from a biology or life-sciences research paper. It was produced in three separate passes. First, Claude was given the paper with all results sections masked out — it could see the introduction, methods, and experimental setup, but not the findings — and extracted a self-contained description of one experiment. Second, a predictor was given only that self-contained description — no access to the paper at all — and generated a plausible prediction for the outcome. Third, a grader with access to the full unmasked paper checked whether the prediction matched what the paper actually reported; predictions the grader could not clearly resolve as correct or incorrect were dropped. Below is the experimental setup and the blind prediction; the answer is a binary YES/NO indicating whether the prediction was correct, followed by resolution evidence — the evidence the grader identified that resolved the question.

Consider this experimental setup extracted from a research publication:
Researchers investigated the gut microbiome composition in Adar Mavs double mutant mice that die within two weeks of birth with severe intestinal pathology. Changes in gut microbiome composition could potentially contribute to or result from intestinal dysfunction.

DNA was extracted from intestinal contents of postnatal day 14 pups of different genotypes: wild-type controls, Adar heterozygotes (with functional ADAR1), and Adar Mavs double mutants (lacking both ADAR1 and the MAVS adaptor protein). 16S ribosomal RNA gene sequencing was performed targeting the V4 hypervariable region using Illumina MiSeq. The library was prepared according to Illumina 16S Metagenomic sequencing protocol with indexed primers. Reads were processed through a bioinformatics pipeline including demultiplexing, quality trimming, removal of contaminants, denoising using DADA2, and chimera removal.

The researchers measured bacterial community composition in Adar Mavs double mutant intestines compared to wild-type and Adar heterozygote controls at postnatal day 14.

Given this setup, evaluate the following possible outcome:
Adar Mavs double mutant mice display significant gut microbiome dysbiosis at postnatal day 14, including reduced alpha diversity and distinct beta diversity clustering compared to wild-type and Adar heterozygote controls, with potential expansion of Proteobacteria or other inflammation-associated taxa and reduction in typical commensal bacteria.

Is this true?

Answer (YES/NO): NO